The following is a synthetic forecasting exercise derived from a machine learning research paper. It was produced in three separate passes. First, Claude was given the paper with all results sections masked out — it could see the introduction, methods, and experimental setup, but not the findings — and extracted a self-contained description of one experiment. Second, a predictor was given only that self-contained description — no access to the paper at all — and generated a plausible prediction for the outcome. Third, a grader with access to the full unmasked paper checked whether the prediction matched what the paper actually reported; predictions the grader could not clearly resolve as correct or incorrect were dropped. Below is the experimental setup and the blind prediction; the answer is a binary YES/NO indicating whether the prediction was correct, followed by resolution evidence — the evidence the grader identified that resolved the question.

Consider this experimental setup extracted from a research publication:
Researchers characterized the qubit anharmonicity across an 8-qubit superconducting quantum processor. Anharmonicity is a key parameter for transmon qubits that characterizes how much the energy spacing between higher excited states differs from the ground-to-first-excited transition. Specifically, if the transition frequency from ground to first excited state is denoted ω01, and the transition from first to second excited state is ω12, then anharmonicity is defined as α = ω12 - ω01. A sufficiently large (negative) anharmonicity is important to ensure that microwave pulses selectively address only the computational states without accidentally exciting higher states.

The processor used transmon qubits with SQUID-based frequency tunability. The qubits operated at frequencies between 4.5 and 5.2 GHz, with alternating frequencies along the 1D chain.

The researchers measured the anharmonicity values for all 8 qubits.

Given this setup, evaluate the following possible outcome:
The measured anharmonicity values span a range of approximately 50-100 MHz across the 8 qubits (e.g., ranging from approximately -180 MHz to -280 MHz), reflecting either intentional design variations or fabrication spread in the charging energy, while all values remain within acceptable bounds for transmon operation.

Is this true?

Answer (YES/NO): NO